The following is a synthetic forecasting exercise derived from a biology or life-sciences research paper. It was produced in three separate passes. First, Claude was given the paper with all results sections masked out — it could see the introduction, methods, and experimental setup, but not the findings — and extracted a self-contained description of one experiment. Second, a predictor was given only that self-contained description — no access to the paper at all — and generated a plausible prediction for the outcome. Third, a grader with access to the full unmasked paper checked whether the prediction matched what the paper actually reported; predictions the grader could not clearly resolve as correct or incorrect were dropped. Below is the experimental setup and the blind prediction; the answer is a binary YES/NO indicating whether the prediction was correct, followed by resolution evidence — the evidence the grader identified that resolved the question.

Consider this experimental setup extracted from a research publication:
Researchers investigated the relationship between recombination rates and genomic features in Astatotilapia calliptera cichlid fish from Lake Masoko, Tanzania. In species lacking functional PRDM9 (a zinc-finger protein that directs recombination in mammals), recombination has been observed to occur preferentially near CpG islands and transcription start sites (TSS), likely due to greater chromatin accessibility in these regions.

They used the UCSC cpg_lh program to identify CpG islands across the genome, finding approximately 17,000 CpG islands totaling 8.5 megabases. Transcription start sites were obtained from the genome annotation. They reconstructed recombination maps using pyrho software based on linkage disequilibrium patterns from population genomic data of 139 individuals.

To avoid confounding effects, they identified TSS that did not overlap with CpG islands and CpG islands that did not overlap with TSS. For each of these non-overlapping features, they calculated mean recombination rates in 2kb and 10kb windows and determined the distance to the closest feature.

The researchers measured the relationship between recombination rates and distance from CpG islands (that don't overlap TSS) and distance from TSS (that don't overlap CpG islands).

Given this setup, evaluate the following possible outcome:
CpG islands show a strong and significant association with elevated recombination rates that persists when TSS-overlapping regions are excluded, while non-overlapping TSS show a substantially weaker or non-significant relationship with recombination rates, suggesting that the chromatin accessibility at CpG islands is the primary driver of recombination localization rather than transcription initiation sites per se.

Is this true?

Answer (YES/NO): NO